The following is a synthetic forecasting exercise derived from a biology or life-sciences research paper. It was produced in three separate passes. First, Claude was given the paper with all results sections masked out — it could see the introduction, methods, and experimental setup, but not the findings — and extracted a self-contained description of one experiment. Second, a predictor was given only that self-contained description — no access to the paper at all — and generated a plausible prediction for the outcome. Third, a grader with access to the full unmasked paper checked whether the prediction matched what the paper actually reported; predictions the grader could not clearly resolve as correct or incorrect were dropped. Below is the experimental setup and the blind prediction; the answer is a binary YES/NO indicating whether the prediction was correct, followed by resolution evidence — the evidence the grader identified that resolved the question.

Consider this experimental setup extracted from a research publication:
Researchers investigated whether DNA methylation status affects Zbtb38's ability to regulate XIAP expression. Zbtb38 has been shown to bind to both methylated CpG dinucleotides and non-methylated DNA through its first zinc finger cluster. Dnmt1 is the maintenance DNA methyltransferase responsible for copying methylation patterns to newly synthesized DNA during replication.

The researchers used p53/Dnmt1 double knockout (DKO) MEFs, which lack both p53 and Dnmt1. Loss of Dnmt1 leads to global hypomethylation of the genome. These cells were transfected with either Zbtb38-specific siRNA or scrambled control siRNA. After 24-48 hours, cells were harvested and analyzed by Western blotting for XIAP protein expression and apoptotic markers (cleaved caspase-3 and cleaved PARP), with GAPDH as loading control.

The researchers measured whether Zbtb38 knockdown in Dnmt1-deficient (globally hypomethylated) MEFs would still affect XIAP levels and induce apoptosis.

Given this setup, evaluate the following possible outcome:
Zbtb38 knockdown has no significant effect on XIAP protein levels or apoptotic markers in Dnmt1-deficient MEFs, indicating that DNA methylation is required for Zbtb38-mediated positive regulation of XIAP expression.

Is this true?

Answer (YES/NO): NO